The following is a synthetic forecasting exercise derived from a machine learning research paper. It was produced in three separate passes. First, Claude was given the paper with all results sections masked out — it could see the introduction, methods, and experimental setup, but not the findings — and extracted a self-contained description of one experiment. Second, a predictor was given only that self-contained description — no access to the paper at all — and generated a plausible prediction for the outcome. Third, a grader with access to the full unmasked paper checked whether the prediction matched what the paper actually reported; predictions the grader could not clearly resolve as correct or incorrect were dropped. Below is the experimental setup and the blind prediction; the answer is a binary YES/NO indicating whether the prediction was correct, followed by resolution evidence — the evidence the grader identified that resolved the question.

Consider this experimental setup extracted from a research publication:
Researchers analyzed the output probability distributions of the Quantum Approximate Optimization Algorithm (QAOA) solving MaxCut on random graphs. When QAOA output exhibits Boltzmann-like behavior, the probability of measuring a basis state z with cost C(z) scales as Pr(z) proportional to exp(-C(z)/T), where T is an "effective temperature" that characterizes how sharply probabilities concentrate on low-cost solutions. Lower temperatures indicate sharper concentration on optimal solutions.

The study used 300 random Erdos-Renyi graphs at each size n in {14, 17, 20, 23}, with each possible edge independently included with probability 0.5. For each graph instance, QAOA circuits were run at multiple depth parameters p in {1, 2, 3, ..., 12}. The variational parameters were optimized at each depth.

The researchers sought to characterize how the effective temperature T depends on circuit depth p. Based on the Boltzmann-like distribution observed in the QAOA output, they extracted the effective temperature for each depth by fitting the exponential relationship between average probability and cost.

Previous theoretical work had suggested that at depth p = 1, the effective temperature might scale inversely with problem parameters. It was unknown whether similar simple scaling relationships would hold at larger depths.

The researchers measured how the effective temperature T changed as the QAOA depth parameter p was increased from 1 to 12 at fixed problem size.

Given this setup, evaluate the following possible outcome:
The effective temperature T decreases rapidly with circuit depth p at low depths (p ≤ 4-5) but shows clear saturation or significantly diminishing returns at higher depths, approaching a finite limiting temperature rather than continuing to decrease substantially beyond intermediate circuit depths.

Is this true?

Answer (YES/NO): NO